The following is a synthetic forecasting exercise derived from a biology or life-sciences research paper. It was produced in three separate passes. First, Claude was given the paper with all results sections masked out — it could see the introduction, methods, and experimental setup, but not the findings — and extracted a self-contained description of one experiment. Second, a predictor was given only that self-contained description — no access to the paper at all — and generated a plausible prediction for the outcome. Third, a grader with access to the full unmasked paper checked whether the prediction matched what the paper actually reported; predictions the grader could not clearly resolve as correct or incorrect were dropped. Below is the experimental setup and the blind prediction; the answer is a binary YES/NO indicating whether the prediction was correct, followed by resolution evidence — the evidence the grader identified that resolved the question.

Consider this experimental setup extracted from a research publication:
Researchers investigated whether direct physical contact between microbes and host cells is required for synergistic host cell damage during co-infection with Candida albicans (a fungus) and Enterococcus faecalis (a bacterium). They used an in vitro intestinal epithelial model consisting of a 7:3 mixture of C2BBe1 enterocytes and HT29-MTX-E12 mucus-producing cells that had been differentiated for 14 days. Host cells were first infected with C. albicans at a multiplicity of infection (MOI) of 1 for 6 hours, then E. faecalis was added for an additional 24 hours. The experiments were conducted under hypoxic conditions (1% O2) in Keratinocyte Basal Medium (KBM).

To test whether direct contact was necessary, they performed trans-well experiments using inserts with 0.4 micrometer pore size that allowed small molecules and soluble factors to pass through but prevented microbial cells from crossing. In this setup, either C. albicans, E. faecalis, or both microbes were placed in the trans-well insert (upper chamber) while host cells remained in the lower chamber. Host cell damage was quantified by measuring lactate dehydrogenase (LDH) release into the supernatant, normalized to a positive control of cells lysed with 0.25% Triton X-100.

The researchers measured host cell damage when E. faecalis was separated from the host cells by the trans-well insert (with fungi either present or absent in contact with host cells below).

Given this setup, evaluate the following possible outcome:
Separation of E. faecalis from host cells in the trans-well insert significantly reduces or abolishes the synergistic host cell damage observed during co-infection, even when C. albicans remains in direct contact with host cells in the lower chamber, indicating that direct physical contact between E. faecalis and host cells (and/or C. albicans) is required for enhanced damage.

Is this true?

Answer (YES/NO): YES